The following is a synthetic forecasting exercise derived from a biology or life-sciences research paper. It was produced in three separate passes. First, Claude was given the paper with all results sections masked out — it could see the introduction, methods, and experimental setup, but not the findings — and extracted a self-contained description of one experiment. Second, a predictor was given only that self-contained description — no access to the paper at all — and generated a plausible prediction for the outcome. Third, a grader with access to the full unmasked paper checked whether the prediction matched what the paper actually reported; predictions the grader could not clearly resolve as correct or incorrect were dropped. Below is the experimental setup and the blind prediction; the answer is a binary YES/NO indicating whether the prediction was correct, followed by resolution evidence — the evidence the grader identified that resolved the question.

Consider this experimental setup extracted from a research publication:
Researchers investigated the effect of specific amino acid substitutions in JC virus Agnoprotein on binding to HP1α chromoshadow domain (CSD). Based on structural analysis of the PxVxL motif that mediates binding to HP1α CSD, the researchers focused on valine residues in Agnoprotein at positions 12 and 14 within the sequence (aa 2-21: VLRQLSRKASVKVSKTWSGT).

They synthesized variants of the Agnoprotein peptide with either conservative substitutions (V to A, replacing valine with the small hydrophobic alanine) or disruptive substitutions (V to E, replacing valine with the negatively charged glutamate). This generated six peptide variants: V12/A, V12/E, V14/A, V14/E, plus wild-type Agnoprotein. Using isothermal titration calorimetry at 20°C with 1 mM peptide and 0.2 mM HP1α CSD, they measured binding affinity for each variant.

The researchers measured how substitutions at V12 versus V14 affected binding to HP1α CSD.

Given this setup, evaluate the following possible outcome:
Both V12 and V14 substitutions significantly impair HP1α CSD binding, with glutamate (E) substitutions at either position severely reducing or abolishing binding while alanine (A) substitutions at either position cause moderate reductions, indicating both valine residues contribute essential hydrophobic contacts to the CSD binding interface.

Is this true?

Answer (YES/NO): NO